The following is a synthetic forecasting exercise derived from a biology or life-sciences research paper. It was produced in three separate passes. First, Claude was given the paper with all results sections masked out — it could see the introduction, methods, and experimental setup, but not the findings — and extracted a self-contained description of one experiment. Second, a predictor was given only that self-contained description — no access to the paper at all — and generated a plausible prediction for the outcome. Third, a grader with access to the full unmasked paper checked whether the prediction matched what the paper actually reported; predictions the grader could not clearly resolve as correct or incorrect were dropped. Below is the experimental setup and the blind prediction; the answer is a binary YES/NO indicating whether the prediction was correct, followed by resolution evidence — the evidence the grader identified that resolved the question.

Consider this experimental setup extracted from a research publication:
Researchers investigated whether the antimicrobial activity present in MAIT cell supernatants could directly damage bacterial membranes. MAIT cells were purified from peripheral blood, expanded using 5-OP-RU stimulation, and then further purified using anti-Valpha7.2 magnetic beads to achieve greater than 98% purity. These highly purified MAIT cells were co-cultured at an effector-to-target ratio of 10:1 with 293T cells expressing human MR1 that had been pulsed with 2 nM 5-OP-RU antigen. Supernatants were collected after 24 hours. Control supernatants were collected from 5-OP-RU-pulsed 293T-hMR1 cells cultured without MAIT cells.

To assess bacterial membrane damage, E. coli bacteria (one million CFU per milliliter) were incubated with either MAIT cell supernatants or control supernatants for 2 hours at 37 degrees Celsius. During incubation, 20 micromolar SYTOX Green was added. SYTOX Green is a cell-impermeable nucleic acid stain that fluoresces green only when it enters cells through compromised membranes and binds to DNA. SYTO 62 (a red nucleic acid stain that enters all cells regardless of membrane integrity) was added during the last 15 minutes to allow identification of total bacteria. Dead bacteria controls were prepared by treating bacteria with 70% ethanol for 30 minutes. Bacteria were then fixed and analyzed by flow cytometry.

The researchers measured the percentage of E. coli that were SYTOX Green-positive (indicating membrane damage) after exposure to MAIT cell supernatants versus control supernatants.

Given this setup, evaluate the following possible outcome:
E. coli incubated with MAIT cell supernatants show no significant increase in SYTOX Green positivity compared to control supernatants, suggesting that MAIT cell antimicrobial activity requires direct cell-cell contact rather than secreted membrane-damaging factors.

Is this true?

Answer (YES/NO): NO